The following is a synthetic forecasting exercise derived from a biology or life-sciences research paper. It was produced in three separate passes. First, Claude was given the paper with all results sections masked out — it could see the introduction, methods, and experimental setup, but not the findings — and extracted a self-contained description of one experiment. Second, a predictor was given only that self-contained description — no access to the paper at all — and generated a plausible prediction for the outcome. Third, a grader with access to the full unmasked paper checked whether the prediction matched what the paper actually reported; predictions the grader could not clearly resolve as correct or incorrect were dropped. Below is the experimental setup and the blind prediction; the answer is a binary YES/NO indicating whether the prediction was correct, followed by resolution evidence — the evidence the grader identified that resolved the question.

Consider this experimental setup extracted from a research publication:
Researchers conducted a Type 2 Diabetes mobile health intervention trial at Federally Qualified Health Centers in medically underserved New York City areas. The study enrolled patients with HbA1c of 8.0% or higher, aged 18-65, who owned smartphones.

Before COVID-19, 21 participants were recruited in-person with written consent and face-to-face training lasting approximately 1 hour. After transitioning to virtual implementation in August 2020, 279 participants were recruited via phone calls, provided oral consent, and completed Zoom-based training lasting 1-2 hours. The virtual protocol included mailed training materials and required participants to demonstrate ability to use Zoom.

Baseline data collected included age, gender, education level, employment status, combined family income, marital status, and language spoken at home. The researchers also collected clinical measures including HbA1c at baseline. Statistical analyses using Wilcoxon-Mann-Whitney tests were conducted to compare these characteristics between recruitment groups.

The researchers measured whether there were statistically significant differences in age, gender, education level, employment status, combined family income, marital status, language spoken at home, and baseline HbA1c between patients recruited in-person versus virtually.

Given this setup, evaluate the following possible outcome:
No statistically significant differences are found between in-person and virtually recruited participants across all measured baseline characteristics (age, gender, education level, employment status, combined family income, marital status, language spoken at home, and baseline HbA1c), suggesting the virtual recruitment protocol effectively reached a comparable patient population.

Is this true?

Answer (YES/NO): YES